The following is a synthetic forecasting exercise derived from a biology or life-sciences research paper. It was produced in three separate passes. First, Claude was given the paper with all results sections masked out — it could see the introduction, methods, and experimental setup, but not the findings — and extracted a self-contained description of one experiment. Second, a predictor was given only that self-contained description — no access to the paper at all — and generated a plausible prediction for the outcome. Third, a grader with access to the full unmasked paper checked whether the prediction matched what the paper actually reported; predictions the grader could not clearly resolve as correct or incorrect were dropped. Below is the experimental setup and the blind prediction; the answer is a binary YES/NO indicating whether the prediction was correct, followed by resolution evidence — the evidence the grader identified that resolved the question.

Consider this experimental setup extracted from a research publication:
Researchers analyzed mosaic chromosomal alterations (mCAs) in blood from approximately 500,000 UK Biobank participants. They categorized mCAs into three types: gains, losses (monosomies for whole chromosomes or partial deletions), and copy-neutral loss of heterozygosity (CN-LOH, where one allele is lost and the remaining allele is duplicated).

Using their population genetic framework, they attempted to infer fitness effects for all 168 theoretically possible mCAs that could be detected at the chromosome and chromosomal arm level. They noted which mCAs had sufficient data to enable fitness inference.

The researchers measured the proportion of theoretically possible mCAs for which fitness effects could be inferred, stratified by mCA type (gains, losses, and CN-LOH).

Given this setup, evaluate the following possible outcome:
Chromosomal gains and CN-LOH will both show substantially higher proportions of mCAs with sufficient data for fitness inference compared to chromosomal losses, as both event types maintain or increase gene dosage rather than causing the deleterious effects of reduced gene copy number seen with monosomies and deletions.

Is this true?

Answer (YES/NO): NO